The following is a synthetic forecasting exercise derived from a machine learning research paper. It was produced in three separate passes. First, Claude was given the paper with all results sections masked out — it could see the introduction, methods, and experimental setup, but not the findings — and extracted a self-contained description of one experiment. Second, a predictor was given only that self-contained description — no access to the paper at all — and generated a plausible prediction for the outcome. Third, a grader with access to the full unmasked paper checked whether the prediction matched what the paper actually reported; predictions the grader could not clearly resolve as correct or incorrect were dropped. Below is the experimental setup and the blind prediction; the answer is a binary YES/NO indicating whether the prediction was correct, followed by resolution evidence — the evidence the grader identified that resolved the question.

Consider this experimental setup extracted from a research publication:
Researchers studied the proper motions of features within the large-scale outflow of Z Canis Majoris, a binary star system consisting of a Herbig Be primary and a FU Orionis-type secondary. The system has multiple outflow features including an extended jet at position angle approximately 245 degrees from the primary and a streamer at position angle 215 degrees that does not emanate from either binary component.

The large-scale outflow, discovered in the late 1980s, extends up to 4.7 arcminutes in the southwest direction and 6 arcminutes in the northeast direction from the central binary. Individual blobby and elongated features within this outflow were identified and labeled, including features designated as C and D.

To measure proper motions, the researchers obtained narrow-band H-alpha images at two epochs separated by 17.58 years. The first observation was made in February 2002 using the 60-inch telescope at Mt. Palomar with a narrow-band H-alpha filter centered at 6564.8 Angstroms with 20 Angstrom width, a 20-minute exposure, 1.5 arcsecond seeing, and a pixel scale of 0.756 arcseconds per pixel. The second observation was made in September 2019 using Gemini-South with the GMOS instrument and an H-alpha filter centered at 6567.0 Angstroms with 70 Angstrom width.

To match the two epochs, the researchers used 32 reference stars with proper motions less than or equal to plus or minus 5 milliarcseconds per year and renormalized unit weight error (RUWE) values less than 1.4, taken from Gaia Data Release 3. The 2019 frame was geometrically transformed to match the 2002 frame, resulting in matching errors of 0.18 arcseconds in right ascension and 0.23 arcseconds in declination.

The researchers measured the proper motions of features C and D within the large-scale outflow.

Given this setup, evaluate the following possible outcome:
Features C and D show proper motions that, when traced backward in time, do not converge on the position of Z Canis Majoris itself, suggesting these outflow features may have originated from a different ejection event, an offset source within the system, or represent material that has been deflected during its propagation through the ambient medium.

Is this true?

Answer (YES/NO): NO